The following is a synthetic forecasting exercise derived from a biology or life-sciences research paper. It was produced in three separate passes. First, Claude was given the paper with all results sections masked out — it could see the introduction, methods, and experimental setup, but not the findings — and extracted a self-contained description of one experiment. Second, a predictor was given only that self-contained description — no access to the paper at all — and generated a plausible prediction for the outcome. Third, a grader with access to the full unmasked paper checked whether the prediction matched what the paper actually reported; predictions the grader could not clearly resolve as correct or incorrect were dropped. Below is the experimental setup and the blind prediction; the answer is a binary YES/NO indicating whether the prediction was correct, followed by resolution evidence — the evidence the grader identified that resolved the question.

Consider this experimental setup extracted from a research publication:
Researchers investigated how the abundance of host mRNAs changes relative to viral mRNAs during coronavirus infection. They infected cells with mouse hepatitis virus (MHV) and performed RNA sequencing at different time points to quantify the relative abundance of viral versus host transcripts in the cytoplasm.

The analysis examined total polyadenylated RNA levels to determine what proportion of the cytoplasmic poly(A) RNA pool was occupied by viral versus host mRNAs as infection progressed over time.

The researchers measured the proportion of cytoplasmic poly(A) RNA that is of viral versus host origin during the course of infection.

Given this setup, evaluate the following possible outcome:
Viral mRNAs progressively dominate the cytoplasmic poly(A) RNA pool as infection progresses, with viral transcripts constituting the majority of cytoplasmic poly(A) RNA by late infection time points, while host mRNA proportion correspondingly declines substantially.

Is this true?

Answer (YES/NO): YES